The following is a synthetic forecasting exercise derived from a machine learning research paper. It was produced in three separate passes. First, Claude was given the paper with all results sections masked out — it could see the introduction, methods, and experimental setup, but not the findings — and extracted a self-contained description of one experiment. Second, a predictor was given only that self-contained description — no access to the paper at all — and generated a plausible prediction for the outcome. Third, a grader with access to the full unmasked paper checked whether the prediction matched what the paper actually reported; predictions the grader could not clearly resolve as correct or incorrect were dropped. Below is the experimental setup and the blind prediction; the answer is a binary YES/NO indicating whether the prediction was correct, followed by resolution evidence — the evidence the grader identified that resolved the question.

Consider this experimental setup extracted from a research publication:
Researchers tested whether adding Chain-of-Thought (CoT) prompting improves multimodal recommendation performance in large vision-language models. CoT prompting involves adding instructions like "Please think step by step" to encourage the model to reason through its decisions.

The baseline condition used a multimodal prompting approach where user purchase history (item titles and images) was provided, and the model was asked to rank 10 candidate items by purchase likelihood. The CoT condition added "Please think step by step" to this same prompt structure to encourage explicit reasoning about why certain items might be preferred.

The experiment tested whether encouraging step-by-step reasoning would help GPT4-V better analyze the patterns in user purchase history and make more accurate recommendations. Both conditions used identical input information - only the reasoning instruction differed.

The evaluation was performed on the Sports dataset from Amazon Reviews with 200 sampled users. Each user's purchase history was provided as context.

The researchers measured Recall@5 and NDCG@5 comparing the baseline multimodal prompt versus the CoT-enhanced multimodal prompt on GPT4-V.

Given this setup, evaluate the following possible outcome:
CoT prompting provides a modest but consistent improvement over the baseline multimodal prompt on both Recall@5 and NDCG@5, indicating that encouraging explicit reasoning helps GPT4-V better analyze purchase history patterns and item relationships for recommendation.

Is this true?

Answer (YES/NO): NO